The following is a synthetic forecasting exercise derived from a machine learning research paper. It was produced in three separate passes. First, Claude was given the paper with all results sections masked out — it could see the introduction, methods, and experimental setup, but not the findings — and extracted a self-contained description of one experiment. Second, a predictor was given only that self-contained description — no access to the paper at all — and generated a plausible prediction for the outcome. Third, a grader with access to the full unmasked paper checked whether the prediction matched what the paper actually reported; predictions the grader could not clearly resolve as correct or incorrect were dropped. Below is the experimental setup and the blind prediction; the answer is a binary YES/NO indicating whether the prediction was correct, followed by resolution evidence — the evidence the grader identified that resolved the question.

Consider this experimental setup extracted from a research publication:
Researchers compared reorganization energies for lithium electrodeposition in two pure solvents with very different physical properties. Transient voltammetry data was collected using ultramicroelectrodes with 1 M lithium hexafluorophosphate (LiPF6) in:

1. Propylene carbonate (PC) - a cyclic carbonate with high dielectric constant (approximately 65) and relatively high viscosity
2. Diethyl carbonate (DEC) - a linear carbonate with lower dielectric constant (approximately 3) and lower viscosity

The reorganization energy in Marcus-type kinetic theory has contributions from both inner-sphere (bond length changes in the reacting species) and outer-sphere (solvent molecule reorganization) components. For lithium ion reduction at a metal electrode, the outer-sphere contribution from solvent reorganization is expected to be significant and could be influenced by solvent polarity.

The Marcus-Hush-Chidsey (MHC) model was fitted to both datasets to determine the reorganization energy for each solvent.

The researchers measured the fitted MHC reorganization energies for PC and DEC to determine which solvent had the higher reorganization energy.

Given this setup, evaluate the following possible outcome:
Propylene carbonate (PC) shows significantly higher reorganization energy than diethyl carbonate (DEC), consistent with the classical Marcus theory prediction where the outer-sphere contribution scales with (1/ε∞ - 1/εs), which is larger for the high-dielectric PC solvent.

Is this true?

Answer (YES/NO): NO